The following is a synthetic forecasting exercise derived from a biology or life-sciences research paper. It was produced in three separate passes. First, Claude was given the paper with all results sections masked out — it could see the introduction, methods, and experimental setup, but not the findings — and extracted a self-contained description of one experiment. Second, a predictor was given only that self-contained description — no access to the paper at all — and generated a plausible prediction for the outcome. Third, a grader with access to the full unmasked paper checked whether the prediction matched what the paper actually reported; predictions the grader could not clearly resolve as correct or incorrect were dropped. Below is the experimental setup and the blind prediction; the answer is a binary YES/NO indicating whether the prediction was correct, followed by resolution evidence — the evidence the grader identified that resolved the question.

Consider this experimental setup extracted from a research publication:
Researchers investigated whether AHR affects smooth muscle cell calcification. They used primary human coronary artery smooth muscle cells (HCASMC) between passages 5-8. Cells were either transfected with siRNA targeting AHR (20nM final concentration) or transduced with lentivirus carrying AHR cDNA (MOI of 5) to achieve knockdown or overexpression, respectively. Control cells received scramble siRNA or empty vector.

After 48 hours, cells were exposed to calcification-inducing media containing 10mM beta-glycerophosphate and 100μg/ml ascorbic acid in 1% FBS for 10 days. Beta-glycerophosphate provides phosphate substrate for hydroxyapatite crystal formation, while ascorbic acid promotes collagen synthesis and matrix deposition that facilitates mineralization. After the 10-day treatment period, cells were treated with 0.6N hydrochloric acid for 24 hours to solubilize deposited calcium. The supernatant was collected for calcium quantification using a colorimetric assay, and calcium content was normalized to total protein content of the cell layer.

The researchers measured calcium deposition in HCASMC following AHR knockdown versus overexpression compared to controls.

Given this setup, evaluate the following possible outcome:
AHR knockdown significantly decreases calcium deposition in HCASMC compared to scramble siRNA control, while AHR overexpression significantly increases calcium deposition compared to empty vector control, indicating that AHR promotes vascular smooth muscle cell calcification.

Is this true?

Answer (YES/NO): NO